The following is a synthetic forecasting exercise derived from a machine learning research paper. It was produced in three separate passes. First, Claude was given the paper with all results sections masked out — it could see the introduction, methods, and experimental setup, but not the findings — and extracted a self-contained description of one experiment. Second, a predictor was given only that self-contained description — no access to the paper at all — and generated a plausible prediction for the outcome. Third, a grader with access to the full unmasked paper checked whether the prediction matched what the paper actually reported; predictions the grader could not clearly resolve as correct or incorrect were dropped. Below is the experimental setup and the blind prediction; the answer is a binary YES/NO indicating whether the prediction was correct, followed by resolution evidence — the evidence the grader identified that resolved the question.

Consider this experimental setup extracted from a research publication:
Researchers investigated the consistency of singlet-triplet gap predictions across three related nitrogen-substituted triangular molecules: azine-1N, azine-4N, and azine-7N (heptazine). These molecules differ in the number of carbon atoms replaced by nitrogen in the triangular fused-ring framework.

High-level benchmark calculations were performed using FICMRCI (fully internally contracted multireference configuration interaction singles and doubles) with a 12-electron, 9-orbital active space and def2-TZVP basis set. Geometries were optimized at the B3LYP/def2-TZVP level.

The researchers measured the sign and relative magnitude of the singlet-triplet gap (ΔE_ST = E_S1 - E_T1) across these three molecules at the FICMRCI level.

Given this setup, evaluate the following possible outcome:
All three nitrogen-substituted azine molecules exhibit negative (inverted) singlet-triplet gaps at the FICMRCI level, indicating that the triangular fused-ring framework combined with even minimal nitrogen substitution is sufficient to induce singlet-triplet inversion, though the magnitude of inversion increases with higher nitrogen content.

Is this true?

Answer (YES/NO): NO